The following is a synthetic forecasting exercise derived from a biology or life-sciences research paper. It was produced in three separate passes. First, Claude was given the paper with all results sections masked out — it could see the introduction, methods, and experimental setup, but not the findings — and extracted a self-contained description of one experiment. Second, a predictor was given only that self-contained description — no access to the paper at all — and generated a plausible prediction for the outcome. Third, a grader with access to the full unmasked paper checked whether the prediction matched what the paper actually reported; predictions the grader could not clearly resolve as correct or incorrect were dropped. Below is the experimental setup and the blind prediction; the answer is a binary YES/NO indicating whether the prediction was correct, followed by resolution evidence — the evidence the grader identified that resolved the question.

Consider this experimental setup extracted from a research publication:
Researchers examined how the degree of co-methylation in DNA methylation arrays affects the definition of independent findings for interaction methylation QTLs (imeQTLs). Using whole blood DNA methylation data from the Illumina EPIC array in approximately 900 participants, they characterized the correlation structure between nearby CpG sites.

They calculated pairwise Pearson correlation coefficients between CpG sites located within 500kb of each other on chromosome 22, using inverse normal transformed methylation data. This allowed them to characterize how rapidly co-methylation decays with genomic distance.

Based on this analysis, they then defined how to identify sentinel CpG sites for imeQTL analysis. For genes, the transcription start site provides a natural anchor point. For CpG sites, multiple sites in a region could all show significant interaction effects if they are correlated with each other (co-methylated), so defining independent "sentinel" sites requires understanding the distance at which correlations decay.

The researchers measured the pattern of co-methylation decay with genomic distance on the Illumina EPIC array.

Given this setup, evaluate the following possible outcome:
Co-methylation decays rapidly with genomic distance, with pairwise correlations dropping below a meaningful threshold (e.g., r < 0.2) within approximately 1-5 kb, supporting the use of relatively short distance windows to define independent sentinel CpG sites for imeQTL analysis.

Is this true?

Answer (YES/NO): YES